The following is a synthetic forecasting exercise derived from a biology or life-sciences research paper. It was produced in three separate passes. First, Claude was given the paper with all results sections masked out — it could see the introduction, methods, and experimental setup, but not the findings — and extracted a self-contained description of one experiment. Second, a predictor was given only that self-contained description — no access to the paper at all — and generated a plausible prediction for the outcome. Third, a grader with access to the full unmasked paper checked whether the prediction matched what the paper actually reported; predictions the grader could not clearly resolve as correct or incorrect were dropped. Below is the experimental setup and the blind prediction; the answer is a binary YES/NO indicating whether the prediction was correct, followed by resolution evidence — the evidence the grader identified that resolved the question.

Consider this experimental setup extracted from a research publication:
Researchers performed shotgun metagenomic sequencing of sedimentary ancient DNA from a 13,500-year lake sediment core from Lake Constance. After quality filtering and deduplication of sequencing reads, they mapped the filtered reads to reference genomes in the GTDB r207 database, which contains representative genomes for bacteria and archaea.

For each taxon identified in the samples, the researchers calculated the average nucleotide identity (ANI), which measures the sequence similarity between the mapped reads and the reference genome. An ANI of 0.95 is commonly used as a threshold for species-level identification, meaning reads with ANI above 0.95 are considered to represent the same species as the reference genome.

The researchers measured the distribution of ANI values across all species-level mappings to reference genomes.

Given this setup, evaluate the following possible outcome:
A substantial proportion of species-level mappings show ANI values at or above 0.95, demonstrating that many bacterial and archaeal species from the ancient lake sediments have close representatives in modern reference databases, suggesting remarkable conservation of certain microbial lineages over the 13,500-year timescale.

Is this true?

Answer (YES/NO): NO